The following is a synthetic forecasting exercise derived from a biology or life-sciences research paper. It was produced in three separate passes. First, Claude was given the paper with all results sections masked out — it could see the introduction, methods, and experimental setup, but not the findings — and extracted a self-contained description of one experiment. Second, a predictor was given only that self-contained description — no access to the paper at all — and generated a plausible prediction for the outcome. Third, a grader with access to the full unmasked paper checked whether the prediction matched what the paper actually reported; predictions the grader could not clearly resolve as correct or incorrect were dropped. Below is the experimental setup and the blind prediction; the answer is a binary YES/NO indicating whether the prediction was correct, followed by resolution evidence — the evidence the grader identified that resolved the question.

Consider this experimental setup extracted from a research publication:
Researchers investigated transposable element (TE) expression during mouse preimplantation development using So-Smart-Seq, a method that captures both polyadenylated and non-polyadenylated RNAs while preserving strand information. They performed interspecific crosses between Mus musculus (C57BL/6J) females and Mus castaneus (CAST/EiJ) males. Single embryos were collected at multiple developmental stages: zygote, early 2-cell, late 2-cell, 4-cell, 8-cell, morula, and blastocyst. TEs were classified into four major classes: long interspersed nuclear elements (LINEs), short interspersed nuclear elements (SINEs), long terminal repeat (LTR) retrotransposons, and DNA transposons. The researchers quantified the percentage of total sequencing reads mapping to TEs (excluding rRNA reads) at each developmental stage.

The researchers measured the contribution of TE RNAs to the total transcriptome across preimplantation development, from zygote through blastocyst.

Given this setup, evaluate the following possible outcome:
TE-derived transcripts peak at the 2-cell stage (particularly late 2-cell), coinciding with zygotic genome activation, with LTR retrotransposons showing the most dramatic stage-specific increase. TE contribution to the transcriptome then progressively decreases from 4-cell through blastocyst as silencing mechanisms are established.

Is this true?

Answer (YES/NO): NO